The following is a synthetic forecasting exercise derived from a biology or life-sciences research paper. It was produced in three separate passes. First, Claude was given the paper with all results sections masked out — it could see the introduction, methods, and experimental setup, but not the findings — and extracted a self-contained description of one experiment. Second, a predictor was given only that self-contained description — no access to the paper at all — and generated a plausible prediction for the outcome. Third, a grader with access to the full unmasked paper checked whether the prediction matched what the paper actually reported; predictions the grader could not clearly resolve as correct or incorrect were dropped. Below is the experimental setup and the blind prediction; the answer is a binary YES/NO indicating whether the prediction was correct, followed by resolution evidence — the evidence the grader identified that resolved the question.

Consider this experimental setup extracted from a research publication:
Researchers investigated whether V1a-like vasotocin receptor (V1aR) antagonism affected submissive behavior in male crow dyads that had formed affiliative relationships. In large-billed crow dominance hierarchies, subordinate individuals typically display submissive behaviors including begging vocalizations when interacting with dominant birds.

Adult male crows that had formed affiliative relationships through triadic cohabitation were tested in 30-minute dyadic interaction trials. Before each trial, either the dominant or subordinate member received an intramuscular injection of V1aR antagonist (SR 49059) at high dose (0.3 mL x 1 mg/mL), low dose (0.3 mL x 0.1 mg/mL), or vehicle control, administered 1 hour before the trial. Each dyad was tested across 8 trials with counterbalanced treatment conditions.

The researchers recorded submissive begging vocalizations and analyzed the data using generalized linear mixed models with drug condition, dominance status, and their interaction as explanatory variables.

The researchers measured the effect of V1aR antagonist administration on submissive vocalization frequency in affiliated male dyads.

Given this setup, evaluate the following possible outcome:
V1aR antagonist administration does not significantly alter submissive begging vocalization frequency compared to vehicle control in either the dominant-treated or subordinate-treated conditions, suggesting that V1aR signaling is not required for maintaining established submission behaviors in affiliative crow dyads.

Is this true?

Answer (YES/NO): NO